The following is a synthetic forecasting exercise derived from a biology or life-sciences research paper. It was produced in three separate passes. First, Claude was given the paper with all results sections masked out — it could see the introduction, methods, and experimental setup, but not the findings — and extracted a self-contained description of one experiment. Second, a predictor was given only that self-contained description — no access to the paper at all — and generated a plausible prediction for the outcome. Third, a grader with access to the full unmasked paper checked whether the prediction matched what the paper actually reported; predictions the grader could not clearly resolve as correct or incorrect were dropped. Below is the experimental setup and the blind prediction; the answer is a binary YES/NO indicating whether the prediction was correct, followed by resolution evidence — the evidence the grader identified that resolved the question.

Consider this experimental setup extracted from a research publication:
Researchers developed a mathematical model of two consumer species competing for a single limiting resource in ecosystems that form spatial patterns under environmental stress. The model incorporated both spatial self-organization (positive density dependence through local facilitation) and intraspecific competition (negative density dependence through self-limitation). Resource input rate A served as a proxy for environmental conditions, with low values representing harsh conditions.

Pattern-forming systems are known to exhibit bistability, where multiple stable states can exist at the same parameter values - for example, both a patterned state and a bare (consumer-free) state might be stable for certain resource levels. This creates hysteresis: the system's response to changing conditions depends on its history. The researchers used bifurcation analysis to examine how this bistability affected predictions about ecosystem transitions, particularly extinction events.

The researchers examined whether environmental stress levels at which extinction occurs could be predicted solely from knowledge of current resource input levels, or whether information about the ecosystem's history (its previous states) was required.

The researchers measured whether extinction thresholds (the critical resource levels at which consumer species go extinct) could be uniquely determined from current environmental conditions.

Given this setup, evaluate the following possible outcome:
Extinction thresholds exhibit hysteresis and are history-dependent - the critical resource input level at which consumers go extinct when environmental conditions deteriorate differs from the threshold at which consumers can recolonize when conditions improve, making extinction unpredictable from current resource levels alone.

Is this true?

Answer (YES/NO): YES